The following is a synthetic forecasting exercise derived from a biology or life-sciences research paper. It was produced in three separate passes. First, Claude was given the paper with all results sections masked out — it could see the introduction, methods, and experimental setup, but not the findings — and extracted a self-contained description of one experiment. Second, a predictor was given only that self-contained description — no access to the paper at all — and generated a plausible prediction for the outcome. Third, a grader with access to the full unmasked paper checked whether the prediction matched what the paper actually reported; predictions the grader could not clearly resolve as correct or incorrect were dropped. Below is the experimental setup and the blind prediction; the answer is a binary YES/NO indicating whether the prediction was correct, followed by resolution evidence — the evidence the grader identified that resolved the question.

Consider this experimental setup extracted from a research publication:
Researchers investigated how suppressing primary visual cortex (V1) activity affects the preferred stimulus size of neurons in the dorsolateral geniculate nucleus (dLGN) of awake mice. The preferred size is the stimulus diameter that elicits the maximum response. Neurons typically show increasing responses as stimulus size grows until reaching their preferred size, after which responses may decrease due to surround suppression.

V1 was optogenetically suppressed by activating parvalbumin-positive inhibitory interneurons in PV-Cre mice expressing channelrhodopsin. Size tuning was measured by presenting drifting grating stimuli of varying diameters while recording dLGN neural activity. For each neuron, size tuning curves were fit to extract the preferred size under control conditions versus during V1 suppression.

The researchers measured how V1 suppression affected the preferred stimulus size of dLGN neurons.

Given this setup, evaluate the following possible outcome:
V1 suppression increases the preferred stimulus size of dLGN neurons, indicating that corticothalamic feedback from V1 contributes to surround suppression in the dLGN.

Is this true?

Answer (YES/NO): YES